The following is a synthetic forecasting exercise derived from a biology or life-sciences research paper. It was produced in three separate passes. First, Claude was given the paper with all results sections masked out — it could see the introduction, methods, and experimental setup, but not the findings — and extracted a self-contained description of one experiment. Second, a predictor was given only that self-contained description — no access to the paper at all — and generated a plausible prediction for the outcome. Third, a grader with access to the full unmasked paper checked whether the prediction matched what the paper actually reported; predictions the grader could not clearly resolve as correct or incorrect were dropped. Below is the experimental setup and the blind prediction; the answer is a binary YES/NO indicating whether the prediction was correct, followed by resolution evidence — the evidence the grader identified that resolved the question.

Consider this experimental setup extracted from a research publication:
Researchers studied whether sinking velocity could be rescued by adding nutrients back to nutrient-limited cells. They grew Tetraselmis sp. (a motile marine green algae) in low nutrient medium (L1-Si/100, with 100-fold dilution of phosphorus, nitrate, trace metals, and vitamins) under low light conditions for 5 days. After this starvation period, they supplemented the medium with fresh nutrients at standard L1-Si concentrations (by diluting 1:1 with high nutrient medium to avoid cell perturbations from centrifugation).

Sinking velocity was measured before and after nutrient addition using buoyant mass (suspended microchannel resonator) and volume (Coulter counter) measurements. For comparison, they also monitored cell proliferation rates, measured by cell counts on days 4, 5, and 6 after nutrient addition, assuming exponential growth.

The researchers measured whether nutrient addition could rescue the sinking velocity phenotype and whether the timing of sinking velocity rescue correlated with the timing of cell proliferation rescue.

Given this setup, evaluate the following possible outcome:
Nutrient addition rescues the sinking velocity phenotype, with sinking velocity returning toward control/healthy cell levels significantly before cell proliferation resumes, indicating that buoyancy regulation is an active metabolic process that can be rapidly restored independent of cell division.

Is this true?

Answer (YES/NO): NO